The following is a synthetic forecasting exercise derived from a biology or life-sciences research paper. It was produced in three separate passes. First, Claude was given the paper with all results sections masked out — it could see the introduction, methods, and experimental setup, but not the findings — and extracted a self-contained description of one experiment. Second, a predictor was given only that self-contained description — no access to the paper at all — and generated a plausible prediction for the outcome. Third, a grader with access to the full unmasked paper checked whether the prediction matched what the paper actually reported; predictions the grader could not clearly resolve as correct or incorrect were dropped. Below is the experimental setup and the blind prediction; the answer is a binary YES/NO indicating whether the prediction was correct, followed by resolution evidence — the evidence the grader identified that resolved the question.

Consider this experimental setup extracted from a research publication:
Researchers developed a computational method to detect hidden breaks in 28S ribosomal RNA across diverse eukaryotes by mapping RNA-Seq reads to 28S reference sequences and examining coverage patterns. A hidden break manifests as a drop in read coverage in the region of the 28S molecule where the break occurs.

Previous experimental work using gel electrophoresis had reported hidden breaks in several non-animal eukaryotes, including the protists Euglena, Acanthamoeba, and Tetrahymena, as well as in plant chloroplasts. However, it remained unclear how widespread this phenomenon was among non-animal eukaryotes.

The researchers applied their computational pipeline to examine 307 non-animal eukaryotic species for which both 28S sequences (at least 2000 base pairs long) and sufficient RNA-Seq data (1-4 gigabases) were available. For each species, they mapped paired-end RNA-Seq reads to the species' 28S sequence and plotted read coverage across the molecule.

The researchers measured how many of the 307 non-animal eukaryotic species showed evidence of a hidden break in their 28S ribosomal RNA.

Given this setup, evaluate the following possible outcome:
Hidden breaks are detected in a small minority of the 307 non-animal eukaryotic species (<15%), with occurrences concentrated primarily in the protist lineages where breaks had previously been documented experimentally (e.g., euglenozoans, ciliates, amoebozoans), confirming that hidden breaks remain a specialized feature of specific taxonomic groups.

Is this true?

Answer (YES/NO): NO